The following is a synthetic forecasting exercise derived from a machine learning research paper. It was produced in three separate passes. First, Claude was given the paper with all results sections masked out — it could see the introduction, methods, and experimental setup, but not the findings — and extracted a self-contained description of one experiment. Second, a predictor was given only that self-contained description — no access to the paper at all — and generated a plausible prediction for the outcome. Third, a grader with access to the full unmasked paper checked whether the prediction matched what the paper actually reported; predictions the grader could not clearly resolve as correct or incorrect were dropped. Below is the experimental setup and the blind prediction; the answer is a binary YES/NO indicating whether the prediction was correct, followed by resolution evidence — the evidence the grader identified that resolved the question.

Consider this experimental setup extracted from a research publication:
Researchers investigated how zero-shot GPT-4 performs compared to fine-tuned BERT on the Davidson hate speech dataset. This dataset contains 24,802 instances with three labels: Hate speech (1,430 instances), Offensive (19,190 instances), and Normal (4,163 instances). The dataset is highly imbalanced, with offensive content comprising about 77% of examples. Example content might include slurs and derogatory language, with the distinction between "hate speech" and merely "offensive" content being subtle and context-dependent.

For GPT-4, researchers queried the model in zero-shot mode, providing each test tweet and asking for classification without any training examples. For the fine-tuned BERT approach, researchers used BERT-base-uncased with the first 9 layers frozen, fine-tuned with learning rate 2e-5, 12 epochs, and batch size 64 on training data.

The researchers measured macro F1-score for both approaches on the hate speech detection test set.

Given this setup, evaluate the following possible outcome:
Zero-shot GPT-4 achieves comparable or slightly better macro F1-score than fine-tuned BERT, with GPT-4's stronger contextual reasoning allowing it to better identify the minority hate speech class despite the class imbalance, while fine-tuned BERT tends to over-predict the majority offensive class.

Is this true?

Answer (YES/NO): NO